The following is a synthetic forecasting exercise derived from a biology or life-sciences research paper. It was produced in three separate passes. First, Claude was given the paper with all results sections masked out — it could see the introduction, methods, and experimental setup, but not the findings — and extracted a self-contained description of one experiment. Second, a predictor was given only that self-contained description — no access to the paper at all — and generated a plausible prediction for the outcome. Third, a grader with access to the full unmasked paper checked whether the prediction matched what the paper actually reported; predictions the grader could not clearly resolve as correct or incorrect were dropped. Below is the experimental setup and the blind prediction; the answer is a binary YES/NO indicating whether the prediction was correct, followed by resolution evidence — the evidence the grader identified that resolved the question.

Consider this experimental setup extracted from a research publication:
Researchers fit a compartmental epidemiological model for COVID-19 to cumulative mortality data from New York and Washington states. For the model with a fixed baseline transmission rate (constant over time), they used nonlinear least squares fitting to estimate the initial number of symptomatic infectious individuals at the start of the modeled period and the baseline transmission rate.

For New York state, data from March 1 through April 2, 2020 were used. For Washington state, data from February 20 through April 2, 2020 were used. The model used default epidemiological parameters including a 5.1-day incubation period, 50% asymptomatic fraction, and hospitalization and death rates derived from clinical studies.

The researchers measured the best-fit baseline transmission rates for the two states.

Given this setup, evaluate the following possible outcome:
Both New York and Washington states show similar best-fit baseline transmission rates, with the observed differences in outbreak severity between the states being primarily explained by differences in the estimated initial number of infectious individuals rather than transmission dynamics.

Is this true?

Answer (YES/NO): NO